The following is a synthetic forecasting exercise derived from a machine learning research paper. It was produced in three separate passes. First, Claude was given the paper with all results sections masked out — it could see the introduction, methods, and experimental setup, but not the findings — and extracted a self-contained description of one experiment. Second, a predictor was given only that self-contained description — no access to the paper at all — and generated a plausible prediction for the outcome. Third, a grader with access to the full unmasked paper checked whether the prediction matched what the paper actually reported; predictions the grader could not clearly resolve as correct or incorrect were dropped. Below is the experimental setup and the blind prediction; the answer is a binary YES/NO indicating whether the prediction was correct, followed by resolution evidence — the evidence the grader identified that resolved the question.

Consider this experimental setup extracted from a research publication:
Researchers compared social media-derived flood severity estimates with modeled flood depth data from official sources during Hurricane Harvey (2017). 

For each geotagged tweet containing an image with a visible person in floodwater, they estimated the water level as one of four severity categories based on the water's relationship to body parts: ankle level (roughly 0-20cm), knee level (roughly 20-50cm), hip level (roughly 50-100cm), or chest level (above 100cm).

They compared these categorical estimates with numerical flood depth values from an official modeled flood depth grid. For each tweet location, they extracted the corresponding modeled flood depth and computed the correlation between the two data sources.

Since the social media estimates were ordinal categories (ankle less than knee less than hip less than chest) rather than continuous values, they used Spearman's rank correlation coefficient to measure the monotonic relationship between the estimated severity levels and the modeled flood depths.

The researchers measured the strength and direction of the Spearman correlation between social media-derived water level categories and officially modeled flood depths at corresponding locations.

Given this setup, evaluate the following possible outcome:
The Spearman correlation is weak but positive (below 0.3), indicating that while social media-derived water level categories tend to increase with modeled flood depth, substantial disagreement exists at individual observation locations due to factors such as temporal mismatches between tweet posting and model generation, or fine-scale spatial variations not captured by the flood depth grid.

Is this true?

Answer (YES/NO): YES